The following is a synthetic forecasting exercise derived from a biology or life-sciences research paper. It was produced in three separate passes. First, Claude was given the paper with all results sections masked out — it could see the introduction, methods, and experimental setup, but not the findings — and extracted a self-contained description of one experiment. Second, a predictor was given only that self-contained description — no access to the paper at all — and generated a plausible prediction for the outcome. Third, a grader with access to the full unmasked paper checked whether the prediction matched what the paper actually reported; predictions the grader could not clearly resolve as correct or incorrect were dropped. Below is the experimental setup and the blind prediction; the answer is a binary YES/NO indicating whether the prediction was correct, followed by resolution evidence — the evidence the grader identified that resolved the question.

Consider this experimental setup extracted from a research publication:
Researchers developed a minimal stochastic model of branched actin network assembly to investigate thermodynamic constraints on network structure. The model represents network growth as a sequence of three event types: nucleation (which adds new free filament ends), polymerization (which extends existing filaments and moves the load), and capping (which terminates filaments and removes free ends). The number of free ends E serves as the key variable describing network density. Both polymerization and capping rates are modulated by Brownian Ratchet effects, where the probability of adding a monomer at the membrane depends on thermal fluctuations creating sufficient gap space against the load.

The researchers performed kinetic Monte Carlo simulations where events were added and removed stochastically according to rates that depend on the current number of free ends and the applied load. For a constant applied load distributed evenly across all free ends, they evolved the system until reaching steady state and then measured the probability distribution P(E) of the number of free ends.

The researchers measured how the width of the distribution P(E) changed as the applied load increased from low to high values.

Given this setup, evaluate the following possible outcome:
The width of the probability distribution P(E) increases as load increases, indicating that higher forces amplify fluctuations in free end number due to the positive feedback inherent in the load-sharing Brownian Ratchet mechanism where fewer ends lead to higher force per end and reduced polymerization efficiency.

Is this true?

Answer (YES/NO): YES